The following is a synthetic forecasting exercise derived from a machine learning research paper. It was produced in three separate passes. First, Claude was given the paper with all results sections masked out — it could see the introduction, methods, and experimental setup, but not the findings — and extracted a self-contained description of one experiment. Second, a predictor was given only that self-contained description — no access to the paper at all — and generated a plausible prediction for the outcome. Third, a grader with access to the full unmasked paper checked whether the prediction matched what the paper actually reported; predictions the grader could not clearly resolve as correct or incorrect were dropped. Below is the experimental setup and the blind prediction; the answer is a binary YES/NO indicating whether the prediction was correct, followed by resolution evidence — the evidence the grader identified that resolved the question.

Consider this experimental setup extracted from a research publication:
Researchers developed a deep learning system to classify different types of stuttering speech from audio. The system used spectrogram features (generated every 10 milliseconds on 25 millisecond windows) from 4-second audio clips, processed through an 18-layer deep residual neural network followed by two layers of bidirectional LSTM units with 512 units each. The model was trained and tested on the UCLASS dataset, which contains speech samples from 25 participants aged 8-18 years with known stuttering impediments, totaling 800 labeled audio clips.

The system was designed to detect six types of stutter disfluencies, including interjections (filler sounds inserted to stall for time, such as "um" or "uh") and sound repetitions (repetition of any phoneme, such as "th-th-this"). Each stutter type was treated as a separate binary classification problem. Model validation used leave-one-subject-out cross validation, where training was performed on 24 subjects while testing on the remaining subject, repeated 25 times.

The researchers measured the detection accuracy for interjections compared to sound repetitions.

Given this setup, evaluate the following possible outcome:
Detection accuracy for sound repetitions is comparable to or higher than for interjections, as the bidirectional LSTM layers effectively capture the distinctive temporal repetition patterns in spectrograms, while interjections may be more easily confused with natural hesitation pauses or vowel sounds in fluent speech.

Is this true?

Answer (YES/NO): YES